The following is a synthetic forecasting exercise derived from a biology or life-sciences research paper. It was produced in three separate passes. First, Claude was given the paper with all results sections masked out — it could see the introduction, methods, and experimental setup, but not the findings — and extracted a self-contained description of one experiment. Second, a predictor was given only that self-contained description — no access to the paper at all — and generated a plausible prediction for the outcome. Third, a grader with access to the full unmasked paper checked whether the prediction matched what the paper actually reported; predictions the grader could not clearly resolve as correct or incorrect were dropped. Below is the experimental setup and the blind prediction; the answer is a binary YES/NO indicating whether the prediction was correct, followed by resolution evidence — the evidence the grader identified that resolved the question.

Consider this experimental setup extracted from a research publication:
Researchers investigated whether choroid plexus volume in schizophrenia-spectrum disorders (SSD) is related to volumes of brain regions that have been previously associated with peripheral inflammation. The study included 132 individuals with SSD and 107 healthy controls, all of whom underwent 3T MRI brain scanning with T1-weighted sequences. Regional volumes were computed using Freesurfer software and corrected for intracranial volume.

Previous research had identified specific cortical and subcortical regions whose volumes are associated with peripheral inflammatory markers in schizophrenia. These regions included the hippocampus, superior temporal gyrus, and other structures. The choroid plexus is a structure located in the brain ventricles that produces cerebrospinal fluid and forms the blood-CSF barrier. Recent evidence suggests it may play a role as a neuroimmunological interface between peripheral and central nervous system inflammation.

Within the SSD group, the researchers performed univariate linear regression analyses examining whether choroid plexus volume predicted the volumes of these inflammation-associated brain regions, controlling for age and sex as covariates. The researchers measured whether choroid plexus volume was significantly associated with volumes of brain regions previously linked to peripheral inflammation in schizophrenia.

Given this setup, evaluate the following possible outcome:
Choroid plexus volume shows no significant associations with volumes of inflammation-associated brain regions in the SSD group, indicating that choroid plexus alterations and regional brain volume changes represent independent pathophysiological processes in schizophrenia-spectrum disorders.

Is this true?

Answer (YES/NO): NO